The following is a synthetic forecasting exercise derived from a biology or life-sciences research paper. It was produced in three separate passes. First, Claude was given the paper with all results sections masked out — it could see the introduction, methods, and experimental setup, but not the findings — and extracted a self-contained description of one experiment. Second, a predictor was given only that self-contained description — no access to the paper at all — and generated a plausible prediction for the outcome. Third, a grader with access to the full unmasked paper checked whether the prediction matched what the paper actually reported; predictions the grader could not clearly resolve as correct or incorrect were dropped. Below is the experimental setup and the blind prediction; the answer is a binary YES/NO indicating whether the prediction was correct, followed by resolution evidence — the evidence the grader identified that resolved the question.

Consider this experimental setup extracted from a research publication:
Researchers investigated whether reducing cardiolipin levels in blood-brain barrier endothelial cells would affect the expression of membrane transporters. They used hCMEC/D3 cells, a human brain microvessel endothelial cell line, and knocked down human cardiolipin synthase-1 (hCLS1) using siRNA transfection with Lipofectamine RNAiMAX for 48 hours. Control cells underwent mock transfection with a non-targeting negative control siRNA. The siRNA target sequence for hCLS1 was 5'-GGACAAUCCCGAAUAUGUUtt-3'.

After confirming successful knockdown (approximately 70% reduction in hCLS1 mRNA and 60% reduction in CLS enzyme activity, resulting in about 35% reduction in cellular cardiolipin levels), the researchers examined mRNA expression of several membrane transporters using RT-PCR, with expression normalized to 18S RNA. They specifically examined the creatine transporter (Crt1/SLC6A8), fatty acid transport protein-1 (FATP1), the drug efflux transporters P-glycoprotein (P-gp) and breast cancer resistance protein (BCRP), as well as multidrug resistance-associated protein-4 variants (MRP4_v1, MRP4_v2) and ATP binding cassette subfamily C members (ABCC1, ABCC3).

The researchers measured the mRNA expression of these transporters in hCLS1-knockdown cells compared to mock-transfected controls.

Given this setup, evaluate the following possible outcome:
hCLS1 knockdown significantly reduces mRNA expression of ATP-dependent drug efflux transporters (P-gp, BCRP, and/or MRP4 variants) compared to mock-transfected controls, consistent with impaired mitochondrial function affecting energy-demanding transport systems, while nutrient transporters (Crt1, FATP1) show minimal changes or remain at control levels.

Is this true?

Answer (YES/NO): NO